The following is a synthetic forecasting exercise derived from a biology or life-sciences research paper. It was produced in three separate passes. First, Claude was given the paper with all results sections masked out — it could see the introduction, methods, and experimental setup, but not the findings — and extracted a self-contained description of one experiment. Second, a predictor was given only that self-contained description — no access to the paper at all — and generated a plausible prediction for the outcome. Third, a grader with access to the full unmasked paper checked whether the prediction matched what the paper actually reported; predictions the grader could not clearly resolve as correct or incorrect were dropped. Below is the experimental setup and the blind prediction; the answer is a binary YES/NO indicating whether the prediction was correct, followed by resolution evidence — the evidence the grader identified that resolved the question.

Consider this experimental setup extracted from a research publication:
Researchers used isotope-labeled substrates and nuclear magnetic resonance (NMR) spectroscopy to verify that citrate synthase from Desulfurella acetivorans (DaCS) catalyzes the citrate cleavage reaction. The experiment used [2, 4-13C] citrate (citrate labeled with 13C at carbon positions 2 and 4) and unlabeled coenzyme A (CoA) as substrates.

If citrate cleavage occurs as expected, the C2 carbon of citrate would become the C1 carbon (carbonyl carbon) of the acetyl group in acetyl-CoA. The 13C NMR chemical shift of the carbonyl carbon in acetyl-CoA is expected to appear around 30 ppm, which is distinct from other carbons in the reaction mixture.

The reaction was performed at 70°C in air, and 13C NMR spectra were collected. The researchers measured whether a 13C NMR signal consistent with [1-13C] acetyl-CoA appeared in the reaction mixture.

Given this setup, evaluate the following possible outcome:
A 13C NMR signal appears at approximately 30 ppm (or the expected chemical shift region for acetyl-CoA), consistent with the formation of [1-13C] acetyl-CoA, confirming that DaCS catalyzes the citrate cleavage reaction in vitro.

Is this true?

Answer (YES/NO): YES